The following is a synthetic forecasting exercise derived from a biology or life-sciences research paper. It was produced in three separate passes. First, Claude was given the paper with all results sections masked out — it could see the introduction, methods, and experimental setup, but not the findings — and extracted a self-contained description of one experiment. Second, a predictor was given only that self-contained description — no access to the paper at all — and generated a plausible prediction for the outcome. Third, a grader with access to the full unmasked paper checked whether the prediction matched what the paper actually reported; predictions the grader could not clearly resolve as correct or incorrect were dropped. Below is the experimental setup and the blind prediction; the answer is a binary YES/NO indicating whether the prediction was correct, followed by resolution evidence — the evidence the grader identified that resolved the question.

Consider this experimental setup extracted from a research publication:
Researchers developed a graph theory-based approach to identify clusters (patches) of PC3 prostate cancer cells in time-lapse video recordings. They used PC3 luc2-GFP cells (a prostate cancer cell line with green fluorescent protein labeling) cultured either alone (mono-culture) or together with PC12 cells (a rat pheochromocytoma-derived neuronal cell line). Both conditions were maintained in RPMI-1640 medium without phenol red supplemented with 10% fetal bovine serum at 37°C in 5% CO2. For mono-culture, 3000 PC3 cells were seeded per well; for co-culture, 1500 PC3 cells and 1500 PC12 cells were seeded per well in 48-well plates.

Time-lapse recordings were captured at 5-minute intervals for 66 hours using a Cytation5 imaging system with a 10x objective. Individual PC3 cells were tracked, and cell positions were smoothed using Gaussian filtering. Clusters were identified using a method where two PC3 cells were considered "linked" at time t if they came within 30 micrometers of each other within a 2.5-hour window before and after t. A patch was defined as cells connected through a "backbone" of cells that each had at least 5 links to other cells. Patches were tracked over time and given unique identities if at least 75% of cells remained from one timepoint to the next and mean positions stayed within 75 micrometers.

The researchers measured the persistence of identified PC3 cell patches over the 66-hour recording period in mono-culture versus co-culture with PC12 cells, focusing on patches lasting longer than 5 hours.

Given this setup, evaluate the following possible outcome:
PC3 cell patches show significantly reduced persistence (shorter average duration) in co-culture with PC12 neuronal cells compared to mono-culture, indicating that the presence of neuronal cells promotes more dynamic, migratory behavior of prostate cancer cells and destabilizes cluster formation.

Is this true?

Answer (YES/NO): NO